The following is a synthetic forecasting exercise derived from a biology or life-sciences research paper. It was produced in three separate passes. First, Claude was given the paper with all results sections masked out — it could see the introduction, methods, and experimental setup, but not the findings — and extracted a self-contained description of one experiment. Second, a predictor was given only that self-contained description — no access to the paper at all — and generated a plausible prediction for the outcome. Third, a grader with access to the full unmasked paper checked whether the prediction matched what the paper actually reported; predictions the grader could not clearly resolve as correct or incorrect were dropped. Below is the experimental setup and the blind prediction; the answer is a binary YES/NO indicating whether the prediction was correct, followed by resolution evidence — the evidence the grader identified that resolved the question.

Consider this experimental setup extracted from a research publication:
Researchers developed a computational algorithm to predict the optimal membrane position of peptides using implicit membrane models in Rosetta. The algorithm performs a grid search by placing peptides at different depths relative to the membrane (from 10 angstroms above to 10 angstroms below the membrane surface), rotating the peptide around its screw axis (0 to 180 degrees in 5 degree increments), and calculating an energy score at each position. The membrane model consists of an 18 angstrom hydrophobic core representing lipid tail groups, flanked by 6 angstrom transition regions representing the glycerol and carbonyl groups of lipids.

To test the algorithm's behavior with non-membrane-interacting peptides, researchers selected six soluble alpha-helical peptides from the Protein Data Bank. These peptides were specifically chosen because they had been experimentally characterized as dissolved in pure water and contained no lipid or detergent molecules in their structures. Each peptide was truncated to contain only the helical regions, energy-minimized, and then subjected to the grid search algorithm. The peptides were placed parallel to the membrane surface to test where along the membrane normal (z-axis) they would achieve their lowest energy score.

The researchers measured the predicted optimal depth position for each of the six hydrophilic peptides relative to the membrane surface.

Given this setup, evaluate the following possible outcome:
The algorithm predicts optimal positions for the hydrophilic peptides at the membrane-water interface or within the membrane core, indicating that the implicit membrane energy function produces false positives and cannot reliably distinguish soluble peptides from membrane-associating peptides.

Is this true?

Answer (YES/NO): NO